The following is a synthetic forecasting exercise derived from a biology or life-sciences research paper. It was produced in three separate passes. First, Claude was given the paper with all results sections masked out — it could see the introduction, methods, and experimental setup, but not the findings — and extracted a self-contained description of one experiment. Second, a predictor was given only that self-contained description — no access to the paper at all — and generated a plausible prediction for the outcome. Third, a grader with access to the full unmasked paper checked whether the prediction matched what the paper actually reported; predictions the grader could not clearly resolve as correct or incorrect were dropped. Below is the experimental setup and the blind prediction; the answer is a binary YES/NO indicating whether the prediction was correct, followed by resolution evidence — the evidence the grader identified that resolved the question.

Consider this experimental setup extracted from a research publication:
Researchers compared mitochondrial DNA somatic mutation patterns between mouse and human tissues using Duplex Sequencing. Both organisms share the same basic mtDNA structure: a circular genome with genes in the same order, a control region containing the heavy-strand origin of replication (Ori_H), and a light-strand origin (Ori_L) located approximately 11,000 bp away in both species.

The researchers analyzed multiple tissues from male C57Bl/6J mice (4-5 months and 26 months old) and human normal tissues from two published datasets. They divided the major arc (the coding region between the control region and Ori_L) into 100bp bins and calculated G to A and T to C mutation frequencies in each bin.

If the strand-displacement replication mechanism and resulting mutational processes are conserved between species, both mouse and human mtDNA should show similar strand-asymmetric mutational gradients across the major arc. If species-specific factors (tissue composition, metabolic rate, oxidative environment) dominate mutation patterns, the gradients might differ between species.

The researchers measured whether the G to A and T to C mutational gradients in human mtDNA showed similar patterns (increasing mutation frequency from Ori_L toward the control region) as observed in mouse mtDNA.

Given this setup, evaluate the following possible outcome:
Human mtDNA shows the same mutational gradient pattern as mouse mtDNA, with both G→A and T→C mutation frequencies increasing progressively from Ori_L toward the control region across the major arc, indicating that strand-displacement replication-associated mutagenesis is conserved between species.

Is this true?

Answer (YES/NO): YES